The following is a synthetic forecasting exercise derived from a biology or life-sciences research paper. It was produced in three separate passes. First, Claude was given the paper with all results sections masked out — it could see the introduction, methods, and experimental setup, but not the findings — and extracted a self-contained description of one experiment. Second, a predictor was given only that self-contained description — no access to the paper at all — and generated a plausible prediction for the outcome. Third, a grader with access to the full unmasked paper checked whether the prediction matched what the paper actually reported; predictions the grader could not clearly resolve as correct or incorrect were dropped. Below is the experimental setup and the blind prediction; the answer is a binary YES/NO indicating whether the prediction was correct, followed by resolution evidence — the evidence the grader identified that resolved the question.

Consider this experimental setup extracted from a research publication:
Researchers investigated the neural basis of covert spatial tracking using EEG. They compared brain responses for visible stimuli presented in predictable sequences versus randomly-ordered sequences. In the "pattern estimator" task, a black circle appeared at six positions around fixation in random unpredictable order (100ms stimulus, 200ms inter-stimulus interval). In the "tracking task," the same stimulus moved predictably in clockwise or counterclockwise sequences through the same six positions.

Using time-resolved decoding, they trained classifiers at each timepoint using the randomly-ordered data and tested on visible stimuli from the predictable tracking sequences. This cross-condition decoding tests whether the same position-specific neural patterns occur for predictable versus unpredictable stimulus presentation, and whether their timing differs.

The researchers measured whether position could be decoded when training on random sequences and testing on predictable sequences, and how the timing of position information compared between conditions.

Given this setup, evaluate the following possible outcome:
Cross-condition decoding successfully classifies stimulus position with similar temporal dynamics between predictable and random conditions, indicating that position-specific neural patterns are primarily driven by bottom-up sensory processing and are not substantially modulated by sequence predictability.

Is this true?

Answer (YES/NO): NO